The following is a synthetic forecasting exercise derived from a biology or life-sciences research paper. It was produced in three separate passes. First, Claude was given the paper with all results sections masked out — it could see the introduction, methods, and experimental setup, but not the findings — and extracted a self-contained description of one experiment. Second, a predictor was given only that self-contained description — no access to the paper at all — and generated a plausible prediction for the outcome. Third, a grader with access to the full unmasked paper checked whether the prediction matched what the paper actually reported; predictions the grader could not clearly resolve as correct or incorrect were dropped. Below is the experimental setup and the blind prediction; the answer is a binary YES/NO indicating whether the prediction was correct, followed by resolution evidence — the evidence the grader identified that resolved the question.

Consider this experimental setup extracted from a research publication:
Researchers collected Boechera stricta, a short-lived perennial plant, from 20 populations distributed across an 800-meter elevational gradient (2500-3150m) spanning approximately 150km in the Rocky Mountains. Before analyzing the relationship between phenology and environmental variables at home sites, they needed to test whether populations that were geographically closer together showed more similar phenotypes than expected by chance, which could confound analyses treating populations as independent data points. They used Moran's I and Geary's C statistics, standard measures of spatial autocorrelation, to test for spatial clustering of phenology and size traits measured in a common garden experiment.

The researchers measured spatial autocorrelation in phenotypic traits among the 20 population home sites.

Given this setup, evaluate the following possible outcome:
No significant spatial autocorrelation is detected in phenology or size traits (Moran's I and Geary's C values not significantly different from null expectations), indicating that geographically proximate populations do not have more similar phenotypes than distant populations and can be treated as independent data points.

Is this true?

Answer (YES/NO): YES